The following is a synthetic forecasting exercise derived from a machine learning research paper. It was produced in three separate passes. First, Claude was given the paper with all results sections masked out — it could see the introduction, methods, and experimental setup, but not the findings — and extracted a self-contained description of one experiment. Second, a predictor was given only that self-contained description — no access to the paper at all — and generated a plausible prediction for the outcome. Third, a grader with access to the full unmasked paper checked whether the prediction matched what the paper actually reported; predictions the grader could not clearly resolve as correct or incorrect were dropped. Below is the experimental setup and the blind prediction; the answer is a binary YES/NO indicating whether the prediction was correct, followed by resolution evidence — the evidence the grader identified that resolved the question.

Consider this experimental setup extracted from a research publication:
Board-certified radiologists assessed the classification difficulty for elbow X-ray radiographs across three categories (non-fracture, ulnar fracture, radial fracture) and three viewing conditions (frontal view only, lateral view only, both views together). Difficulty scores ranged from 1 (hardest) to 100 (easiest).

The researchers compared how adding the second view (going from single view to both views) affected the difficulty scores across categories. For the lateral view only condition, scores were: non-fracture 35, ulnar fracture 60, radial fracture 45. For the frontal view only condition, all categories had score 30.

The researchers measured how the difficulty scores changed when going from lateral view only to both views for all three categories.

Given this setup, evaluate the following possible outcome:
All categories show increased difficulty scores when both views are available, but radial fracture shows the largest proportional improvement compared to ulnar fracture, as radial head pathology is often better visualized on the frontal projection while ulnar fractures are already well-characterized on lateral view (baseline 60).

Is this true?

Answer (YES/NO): NO